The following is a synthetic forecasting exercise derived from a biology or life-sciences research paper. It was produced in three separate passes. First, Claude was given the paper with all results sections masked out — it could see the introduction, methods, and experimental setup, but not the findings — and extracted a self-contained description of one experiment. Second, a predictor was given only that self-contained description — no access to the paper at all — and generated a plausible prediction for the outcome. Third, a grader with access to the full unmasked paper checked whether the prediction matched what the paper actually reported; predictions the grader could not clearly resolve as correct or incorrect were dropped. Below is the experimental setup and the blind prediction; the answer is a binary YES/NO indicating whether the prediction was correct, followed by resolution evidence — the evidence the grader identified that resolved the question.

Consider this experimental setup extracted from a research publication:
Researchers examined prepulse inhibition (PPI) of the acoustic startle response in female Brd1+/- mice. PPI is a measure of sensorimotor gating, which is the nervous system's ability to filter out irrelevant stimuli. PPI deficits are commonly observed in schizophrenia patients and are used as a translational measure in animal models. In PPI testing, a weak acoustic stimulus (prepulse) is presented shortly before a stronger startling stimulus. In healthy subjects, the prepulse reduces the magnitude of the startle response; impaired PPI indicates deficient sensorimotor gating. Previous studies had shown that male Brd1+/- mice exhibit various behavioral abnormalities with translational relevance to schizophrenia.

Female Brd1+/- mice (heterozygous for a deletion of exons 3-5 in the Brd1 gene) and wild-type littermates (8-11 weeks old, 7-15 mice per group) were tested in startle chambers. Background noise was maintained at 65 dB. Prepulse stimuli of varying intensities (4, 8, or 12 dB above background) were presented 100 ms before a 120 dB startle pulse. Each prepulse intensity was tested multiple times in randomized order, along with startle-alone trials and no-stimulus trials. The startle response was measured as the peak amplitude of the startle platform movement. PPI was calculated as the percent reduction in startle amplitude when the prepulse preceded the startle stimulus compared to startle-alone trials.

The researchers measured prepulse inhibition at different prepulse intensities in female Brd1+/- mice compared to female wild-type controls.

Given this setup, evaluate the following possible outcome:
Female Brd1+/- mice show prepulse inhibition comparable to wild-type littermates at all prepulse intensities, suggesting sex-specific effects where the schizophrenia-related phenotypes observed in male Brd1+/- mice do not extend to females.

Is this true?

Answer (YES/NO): NO